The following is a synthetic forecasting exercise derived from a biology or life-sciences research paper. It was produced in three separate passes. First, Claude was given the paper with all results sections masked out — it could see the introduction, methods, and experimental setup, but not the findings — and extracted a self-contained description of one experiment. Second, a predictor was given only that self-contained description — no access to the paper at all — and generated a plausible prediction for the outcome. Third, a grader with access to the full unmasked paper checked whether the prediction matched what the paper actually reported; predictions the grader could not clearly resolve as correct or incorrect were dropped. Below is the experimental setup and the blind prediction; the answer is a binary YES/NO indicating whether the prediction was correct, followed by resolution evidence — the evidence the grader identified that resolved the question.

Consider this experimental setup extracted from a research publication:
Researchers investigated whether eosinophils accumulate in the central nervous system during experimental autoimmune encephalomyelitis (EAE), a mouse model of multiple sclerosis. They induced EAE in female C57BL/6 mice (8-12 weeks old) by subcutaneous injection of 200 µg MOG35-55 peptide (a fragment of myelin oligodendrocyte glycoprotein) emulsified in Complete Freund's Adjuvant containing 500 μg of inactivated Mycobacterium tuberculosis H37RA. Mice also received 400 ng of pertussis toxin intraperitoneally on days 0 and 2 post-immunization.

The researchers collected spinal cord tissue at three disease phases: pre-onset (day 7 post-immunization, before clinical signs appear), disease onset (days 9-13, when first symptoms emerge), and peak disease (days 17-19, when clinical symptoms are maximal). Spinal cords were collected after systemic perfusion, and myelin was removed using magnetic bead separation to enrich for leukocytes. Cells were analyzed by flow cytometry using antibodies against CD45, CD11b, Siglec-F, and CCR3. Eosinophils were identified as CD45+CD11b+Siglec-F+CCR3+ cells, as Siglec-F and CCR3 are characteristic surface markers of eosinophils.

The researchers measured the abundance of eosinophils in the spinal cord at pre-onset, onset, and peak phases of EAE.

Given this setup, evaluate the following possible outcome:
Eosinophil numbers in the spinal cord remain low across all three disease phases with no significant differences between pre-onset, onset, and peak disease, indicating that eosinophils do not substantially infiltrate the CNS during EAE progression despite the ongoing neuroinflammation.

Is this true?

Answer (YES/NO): NO